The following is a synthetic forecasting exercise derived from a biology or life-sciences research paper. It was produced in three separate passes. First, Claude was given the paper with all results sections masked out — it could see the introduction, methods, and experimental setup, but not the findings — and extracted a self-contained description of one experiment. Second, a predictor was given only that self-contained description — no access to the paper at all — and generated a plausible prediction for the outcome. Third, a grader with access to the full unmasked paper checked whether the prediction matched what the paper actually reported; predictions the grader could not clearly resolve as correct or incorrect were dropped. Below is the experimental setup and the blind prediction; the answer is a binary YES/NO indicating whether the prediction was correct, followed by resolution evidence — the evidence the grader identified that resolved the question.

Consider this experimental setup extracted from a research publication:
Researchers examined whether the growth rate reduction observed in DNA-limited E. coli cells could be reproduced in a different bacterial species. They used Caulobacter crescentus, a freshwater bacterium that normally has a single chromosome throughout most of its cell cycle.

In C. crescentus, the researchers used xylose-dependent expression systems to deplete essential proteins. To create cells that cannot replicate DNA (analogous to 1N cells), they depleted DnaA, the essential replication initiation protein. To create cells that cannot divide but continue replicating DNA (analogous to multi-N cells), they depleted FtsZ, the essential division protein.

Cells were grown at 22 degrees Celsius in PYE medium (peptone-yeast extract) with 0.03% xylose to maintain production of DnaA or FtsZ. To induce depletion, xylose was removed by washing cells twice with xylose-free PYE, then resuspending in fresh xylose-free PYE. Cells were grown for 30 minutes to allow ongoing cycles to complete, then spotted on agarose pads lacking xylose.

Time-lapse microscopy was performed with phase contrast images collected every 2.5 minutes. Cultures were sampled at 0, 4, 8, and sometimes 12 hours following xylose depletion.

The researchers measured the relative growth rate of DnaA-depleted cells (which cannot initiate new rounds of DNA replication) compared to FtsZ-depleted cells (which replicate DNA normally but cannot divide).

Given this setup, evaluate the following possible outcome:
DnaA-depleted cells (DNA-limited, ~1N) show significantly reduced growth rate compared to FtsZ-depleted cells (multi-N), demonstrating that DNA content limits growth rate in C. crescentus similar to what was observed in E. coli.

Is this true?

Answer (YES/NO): YES